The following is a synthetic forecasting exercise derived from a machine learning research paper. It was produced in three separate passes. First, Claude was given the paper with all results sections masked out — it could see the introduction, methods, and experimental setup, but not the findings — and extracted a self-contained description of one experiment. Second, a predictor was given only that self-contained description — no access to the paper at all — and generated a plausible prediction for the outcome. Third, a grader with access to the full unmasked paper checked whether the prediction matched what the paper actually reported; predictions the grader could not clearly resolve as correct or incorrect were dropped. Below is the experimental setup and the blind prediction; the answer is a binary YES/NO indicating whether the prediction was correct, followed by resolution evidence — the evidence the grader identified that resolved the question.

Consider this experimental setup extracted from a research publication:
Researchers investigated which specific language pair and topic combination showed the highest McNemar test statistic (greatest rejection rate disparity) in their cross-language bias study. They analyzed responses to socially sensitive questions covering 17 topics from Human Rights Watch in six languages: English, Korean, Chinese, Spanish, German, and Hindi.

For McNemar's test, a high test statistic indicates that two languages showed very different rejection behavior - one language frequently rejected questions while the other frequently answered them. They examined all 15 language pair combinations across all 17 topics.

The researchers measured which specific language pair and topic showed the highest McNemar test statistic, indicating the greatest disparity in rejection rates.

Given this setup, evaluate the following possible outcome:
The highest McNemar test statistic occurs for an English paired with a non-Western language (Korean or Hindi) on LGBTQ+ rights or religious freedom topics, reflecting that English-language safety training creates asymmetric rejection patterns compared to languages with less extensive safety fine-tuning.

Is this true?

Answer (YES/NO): NO